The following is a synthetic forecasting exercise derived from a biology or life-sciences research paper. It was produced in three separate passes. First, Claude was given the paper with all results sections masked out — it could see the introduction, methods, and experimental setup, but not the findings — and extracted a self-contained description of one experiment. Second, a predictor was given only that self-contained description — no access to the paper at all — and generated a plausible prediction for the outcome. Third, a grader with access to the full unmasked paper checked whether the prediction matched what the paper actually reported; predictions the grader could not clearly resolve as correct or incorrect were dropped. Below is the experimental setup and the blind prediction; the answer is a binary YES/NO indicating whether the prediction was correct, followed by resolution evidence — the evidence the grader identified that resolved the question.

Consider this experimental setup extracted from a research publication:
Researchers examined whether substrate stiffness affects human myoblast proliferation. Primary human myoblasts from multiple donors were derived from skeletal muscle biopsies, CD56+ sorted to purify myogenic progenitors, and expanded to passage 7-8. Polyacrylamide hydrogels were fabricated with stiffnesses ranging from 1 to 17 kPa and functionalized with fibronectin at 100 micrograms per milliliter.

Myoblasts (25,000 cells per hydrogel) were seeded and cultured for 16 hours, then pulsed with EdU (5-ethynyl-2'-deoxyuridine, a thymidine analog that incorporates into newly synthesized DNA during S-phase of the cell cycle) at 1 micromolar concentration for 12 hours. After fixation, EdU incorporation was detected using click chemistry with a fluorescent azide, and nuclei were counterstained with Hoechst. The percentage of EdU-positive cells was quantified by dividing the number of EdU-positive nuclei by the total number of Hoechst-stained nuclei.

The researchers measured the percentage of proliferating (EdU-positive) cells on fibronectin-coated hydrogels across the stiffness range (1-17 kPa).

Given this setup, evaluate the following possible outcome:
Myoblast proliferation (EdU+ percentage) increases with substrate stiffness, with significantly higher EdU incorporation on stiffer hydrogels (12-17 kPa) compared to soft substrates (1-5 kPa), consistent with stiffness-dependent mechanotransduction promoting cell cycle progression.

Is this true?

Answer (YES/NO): YES